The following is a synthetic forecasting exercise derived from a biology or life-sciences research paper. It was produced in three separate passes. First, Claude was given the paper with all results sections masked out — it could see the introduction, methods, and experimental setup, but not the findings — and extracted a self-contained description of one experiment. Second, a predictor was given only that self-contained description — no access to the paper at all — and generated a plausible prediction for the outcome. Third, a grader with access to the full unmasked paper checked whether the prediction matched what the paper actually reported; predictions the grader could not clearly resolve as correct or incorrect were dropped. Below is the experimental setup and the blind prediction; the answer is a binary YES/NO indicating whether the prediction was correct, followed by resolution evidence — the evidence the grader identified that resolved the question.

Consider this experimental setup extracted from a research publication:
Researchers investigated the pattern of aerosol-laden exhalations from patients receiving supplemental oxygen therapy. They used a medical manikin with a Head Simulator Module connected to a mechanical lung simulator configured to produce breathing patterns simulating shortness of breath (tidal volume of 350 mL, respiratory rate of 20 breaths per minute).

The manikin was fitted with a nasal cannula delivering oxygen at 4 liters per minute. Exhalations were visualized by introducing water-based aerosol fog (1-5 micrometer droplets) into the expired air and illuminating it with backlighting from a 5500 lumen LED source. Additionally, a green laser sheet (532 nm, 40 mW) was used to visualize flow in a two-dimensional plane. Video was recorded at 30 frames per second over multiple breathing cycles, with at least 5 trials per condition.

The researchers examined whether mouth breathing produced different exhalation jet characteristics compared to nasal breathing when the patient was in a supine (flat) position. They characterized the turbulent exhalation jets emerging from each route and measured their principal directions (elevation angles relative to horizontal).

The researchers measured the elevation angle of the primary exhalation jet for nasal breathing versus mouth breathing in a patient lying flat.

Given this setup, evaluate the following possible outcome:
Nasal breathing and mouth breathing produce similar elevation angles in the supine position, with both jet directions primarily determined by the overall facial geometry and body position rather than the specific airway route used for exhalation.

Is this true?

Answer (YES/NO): NO